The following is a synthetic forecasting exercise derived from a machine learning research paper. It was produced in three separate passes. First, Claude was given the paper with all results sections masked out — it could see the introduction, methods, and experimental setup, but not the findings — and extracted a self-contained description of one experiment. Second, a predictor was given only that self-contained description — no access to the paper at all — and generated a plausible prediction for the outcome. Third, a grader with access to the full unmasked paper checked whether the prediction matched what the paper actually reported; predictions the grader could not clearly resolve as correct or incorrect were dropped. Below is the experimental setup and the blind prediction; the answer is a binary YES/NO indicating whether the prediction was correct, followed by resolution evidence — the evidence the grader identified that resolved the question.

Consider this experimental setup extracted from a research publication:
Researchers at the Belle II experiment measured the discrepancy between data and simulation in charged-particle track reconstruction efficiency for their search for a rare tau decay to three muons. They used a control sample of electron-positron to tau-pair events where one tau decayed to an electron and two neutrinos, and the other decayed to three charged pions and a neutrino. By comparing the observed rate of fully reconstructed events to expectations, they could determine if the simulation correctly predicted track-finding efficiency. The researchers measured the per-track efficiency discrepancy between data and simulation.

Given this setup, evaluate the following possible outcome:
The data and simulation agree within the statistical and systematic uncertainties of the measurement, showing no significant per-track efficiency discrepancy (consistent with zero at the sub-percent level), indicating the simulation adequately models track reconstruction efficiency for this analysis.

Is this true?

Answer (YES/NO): NO